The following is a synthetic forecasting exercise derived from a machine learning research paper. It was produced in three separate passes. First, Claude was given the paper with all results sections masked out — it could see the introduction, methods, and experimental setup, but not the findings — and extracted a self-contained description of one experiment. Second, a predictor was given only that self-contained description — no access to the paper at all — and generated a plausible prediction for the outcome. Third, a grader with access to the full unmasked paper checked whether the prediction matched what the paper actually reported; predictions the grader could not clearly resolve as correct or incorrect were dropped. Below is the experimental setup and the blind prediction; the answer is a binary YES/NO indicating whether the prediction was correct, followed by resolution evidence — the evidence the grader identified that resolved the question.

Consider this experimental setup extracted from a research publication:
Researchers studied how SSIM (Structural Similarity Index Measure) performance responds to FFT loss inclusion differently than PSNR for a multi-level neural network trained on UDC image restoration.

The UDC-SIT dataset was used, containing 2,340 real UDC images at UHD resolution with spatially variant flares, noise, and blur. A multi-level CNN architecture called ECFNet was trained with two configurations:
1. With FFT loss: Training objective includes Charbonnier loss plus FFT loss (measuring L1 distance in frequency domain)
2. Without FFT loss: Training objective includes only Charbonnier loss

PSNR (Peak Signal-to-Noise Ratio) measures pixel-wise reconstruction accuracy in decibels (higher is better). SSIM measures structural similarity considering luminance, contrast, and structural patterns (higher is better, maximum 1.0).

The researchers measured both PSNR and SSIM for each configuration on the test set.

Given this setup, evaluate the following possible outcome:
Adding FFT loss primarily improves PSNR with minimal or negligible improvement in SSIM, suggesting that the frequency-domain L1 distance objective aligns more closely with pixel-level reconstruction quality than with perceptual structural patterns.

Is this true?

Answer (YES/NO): NO